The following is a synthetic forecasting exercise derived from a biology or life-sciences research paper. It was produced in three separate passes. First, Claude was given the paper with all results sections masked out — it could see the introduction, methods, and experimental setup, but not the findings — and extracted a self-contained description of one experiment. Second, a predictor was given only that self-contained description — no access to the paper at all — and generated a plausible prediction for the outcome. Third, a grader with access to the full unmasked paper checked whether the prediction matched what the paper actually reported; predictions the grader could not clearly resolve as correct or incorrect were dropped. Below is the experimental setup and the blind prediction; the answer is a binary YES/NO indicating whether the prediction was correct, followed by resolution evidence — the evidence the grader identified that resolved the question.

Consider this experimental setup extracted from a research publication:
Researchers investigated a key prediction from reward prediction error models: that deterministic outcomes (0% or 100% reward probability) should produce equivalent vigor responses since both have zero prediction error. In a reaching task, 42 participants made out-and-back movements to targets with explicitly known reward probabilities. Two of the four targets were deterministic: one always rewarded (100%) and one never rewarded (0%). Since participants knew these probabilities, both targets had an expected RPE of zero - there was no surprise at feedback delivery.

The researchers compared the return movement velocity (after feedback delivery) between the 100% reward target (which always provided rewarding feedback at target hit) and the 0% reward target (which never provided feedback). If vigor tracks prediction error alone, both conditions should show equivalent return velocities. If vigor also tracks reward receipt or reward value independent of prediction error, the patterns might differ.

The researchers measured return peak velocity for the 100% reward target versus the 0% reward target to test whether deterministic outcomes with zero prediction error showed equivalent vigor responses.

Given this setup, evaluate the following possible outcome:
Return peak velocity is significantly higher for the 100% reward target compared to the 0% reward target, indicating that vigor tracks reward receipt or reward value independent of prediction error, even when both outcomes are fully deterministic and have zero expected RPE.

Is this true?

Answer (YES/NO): NO